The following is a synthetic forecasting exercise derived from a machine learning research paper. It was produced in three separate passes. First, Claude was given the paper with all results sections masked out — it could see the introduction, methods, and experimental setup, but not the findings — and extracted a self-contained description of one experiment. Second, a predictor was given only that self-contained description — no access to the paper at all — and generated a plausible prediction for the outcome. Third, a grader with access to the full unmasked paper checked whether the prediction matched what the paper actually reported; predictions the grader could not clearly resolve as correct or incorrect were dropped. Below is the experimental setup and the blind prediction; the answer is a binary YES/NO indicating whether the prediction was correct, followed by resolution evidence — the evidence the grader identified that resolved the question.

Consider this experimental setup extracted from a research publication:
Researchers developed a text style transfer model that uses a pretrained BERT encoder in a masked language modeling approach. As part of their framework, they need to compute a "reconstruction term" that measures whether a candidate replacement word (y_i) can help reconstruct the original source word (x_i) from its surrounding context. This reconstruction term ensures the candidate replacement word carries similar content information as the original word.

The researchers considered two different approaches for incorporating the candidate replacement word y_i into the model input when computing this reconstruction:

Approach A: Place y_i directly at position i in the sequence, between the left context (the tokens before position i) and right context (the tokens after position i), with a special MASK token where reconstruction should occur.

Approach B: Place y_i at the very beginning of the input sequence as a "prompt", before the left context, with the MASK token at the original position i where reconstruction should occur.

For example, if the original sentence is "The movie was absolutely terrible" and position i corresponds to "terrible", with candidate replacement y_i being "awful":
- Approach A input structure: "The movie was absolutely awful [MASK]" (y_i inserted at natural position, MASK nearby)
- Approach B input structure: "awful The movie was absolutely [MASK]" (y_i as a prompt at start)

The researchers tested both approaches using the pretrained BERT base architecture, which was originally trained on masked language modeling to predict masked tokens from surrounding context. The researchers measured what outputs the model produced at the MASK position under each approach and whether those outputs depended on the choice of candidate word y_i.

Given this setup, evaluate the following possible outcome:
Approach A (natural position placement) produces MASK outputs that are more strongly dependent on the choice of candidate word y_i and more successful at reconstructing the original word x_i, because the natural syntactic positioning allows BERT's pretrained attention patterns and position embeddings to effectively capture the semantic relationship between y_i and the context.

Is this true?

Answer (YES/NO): NO